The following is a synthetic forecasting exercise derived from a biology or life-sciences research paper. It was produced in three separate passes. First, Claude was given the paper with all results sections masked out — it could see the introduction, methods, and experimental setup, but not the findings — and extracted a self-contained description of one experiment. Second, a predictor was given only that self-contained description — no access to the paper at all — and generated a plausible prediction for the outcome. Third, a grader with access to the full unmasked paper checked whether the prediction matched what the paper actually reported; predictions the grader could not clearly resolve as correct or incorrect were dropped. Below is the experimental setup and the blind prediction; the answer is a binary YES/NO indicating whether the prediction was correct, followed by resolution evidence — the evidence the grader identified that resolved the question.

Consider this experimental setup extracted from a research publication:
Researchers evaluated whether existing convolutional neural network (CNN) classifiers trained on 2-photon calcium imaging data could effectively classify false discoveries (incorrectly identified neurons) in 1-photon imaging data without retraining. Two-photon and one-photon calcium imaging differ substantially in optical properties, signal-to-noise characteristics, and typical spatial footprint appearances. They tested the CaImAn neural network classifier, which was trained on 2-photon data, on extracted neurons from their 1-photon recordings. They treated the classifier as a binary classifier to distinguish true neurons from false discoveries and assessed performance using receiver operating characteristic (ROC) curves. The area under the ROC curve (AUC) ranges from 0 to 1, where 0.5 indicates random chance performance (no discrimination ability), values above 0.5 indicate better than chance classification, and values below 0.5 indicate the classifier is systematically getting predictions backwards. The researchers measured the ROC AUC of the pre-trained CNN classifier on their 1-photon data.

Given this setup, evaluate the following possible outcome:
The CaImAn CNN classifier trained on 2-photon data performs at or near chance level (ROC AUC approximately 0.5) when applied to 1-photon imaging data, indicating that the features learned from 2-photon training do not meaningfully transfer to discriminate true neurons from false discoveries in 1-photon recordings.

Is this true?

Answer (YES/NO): NO